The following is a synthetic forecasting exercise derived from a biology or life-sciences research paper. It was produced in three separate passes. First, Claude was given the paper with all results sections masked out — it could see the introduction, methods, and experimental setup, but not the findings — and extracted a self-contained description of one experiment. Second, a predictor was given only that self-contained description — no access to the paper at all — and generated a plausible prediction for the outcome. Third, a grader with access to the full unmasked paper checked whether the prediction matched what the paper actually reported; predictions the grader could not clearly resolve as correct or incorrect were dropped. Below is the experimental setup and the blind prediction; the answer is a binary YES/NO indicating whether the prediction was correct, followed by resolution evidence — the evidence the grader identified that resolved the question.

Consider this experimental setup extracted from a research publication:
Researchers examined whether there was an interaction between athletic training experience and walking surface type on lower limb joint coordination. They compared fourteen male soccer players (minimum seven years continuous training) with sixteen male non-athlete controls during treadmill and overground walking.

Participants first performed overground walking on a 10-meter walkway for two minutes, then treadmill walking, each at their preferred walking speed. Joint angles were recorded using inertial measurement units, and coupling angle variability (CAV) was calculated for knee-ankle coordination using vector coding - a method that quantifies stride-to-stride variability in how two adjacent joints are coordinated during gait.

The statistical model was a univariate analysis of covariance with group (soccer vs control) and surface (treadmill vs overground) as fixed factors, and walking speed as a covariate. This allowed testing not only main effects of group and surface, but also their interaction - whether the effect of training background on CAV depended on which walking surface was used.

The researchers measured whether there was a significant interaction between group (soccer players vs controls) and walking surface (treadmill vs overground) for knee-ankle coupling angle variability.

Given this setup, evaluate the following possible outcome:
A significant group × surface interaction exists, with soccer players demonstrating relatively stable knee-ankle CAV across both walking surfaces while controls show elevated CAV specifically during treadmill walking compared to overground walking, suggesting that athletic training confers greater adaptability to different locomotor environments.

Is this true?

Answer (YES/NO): NO